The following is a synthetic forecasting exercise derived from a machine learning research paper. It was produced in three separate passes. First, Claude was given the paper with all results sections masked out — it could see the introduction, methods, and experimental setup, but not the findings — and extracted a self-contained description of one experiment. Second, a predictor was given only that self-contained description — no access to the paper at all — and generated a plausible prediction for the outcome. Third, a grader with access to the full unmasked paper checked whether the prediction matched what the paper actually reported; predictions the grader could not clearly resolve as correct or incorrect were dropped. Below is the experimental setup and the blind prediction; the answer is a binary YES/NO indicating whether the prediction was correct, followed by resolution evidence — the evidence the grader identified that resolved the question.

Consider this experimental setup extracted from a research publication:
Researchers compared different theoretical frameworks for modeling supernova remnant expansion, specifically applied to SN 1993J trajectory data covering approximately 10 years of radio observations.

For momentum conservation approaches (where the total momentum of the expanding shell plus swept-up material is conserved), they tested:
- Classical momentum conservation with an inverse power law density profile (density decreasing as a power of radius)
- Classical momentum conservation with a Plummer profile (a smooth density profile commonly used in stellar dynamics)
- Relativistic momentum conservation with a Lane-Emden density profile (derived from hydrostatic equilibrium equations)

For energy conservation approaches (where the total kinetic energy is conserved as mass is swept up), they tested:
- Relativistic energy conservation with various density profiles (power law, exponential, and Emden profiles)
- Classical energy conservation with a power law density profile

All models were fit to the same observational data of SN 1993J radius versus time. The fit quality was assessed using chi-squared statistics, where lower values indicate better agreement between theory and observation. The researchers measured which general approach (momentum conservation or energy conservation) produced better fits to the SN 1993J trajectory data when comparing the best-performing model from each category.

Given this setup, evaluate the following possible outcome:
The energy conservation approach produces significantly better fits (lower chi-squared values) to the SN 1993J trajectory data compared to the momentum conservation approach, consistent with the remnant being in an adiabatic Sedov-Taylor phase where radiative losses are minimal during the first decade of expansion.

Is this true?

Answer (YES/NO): YES